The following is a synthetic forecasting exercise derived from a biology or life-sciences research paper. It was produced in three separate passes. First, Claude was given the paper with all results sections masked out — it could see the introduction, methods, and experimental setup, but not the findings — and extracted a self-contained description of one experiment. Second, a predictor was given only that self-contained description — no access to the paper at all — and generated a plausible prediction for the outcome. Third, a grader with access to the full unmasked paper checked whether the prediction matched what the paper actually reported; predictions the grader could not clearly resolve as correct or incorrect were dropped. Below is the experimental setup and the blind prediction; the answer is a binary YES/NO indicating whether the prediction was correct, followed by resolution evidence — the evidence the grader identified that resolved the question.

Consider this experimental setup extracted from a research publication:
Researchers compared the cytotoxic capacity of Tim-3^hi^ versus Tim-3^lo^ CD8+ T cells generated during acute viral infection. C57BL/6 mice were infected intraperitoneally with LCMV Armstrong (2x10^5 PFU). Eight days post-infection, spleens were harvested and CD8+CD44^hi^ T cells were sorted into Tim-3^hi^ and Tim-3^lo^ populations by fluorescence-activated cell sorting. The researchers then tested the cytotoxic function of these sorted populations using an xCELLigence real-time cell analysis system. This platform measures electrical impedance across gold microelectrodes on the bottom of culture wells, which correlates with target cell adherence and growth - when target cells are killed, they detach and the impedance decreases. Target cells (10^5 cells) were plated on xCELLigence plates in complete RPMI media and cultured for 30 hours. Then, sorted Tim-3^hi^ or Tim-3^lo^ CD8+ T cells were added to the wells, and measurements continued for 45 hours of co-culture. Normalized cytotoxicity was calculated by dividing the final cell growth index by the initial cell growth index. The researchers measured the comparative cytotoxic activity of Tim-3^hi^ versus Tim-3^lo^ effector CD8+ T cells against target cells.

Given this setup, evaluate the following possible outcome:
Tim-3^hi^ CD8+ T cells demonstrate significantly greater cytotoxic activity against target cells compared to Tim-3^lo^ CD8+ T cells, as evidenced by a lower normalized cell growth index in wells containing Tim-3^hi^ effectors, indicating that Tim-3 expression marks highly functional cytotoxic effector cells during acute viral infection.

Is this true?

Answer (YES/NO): YES